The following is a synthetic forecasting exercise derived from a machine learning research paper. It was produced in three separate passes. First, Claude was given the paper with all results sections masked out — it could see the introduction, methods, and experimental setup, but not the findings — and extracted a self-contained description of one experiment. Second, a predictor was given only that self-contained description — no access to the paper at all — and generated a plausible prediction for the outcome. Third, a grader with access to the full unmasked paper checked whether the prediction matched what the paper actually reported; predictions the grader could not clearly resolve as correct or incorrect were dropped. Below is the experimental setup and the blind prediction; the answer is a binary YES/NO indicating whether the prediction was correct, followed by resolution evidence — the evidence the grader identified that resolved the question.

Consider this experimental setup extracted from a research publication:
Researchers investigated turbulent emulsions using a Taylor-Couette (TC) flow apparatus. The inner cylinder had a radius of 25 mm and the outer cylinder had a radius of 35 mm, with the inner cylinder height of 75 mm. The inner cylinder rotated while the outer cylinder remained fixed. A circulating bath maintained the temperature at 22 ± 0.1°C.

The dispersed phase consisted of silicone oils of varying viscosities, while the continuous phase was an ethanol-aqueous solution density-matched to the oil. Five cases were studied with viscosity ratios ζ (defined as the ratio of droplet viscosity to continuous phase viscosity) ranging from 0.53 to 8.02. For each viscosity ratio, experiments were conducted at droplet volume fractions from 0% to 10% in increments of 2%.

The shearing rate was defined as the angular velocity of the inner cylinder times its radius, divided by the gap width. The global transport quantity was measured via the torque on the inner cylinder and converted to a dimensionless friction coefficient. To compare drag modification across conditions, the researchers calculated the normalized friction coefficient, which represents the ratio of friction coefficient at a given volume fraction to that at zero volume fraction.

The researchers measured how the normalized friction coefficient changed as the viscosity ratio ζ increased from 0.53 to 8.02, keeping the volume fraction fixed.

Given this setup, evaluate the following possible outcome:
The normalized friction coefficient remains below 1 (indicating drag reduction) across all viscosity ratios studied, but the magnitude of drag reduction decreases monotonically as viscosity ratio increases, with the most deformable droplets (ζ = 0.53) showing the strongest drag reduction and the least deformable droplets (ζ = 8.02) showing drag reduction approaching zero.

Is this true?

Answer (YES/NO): NO